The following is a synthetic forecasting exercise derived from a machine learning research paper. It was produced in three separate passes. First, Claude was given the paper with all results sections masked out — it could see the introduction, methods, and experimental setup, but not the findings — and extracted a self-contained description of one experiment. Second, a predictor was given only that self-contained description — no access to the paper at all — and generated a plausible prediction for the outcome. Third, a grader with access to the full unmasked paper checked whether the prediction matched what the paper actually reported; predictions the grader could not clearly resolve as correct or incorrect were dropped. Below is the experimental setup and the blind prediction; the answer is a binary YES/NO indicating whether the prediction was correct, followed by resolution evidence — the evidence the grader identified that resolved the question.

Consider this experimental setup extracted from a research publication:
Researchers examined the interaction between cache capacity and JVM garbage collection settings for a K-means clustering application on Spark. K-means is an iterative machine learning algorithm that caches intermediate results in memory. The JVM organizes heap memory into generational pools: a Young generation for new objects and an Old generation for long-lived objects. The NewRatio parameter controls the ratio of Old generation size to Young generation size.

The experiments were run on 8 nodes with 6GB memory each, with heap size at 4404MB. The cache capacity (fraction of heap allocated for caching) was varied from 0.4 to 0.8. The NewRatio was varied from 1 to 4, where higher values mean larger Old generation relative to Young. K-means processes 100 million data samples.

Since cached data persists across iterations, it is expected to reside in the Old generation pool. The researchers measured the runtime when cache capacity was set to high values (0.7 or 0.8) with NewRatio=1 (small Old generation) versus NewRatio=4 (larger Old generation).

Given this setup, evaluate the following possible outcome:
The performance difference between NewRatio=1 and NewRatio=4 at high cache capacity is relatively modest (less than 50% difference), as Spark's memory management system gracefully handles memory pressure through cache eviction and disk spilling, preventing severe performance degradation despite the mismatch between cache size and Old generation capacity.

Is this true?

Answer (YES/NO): NO